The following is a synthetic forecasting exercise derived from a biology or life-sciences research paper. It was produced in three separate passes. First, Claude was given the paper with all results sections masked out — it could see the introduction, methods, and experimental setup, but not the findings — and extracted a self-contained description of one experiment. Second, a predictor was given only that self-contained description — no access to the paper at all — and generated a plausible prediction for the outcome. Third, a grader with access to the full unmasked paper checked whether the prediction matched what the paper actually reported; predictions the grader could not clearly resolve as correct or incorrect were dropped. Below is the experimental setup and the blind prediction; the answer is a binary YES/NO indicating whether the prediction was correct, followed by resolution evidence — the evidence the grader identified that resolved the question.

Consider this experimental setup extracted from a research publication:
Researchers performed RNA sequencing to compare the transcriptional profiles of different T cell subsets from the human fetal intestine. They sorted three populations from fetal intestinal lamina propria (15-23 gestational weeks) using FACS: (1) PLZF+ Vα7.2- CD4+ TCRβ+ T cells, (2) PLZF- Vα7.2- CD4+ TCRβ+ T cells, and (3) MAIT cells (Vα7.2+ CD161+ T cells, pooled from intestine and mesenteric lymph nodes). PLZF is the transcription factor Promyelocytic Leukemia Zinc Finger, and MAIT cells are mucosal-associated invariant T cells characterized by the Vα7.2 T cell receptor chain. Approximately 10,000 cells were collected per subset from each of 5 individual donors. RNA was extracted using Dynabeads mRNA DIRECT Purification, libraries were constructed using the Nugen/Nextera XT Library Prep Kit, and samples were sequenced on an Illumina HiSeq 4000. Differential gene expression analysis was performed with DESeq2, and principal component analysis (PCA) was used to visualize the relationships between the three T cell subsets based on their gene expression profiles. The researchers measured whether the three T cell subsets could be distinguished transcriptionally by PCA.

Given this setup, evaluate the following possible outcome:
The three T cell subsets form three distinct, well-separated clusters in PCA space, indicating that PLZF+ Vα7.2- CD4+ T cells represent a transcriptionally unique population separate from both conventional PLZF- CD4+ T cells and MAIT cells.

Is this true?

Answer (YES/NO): YES